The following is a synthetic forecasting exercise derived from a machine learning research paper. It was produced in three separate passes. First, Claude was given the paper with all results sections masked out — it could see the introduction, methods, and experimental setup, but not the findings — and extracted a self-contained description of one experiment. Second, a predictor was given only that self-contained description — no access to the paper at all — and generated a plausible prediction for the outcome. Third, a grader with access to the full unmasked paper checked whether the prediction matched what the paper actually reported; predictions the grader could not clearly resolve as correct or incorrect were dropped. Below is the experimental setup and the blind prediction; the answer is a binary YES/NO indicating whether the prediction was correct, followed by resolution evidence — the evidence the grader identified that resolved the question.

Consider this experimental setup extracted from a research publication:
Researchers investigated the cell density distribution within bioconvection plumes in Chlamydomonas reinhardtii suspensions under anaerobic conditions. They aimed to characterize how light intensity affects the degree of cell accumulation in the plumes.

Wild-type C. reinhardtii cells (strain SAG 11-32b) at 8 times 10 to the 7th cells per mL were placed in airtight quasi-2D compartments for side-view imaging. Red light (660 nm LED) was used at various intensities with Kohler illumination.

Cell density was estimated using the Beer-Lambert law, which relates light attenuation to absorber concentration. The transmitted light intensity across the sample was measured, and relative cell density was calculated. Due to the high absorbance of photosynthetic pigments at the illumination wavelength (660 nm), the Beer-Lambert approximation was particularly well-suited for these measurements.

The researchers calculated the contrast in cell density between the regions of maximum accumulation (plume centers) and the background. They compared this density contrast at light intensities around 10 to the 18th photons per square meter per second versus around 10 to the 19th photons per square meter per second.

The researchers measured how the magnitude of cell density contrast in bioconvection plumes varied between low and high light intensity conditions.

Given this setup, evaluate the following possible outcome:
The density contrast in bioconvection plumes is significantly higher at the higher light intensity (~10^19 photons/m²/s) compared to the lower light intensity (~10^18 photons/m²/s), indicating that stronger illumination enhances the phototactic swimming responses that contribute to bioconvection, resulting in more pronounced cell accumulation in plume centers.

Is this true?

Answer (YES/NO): NO